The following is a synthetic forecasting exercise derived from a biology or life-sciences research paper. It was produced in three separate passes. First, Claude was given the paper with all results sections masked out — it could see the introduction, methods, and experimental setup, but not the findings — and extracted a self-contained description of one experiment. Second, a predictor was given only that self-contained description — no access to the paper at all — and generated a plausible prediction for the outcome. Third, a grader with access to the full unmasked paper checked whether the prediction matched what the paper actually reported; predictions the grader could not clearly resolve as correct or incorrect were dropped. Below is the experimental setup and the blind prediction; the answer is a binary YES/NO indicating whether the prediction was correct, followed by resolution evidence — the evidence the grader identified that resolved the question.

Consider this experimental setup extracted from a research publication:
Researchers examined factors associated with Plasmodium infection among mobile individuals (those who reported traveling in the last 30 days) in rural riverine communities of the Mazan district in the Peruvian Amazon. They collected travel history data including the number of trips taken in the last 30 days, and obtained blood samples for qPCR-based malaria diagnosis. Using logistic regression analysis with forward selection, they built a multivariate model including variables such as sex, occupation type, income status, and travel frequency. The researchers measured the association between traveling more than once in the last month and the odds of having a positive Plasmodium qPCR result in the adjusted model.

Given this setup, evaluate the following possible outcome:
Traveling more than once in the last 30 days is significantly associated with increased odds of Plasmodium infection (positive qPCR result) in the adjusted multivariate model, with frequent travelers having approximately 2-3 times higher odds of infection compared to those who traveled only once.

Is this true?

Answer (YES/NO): NO